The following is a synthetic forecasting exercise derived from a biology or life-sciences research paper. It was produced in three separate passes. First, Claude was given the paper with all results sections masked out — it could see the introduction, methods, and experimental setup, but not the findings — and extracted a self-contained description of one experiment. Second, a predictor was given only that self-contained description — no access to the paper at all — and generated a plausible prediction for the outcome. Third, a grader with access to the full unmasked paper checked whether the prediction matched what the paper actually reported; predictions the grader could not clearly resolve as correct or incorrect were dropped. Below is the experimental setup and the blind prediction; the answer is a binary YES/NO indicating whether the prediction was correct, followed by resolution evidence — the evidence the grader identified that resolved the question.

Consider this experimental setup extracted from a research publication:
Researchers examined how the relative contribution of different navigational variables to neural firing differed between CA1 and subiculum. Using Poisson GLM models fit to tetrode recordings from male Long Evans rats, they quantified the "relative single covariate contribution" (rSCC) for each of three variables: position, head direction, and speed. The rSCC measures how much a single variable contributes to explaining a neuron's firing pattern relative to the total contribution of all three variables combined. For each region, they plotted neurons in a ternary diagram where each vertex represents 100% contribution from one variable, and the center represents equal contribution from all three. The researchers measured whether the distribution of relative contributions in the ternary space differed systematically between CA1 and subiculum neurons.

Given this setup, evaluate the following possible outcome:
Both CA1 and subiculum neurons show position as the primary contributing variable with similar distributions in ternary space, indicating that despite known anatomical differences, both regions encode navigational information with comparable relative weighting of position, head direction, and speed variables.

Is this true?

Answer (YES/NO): NO